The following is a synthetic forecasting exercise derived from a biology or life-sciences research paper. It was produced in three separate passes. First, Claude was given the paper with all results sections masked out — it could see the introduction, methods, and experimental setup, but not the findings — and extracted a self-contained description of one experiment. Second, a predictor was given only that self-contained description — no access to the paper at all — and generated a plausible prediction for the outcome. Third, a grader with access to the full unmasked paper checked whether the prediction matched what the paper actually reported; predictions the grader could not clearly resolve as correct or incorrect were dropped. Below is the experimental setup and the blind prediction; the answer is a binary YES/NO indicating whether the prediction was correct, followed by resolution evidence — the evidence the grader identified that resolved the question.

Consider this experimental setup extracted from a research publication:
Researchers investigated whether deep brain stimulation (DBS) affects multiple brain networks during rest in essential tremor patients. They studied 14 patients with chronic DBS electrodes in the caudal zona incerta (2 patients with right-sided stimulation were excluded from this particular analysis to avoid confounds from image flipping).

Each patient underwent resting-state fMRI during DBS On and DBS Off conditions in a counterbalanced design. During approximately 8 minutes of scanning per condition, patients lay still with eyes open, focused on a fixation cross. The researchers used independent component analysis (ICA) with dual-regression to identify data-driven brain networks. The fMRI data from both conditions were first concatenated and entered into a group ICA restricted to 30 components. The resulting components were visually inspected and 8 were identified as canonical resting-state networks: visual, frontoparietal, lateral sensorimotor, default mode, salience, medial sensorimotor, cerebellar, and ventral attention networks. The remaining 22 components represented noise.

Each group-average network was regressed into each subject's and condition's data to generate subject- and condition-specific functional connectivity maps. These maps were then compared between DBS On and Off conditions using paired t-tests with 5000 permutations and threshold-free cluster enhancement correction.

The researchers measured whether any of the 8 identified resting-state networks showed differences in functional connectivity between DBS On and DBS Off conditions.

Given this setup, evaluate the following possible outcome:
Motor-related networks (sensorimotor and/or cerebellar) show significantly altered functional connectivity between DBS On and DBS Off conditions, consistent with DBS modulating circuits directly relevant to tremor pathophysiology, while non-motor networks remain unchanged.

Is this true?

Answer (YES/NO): NO